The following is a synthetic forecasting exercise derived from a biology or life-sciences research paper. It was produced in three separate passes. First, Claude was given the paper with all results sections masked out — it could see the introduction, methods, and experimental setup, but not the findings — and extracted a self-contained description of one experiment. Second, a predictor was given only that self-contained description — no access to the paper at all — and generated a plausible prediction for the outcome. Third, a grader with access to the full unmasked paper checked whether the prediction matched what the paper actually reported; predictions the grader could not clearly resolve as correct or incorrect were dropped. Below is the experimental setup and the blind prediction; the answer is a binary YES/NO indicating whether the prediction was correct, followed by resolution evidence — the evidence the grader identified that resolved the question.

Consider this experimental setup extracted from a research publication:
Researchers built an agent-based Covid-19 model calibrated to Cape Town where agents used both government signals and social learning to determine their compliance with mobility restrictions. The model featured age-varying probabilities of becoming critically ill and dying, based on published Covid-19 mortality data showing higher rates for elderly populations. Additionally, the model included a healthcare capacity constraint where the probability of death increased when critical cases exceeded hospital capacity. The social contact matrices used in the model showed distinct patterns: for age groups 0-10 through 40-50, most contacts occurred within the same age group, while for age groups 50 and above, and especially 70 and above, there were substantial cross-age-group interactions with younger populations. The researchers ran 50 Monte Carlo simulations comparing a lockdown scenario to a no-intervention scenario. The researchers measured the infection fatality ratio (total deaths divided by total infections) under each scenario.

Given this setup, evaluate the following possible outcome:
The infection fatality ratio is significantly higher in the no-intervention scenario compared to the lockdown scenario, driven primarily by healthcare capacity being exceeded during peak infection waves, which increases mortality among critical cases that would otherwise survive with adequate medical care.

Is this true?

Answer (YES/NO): YES